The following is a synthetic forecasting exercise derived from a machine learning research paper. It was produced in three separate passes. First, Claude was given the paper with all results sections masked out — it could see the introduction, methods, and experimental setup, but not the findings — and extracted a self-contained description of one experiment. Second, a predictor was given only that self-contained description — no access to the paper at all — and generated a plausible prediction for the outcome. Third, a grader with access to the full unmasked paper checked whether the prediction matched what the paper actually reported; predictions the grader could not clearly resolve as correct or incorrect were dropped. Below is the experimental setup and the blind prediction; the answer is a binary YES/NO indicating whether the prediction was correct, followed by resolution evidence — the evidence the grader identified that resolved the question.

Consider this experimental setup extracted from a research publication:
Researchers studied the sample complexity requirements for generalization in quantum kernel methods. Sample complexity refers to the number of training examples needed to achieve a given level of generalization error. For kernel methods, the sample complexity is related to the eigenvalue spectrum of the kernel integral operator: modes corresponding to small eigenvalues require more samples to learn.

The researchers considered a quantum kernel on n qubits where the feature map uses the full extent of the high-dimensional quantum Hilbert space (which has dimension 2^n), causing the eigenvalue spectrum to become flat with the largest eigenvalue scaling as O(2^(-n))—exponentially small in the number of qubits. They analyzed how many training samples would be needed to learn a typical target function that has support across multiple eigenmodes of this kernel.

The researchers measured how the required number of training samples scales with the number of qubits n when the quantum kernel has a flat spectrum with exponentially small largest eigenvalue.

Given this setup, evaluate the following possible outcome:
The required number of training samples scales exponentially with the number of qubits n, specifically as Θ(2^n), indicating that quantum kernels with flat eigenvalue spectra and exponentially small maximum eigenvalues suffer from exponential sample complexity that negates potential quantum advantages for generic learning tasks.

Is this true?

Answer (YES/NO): YES